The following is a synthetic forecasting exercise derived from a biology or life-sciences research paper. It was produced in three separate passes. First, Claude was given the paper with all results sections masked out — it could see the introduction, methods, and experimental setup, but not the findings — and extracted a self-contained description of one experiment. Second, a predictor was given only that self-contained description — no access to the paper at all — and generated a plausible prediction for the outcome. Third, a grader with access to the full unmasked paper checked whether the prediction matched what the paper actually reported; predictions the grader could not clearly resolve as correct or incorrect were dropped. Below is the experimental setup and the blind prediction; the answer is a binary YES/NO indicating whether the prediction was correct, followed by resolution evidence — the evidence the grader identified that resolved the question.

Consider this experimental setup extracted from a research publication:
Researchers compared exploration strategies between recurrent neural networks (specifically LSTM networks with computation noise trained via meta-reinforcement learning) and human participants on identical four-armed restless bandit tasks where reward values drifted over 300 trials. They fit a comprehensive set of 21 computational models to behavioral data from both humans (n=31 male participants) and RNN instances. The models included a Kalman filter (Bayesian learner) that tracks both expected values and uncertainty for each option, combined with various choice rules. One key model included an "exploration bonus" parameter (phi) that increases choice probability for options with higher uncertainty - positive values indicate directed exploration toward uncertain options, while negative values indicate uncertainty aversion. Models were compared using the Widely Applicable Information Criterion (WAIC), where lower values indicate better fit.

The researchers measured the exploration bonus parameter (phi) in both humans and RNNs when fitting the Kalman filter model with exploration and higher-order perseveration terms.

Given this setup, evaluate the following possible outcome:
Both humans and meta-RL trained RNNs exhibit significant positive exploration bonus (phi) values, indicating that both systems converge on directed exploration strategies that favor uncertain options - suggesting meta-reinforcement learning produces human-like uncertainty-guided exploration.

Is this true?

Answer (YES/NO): NO